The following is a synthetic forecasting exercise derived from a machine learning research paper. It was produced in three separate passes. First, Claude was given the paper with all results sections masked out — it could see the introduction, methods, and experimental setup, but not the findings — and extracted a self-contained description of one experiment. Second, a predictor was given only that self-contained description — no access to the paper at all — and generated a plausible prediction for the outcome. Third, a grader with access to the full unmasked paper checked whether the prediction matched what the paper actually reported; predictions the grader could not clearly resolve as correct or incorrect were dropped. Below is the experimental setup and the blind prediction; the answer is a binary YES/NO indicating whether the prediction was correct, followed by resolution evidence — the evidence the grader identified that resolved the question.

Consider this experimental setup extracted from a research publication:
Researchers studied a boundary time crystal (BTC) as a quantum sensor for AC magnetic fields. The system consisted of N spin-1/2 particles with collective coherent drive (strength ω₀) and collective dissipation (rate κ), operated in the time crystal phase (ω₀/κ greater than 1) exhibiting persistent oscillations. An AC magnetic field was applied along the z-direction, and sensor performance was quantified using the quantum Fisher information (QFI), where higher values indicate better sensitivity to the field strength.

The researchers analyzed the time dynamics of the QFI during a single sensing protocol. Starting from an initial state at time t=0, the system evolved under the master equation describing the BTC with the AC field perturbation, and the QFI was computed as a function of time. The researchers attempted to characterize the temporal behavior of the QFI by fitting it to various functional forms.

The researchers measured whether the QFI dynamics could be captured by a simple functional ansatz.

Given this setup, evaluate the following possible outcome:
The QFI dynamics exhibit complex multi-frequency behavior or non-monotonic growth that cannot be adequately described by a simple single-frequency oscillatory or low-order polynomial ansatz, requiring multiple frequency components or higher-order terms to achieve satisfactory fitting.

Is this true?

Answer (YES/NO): NO